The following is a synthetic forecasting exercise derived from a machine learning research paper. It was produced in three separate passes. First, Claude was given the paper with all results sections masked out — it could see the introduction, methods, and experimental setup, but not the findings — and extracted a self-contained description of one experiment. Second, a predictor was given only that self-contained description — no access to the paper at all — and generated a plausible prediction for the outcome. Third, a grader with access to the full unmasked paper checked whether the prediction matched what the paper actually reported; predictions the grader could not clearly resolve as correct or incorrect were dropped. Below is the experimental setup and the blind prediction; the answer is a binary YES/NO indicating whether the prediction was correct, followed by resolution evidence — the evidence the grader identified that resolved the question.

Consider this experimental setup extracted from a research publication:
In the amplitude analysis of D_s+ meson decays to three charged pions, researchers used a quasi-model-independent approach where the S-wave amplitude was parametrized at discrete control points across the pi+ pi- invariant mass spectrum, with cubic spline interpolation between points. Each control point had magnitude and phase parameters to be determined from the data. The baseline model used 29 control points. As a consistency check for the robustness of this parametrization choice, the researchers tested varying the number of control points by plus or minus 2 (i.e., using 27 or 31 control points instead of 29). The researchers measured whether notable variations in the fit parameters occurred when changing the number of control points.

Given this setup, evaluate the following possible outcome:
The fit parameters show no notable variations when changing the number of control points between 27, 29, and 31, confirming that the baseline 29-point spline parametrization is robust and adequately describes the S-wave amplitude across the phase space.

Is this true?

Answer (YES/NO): YES